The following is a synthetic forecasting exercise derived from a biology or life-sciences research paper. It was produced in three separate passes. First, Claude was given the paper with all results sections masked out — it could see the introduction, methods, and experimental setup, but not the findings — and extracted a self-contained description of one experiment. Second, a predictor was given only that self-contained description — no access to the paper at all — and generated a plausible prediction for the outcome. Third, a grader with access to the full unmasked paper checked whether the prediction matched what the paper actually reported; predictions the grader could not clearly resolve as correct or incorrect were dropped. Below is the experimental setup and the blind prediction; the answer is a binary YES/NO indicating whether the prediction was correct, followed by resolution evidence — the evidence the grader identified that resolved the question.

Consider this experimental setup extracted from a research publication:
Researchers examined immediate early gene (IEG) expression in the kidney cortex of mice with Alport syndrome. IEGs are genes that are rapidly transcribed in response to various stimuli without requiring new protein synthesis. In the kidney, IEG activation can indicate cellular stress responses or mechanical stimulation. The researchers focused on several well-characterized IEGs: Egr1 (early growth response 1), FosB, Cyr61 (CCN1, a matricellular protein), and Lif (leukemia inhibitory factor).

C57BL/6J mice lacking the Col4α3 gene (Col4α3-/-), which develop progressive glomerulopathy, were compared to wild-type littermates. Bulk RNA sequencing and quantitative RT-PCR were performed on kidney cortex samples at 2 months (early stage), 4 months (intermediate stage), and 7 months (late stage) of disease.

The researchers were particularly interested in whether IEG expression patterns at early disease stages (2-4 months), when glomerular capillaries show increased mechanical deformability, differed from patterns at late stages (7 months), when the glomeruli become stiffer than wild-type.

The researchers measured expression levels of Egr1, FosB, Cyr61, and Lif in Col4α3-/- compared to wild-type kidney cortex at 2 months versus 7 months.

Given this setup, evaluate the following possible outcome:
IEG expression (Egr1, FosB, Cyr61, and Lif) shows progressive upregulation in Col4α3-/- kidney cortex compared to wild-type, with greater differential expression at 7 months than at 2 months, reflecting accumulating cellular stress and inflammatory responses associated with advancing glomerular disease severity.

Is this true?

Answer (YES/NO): YES